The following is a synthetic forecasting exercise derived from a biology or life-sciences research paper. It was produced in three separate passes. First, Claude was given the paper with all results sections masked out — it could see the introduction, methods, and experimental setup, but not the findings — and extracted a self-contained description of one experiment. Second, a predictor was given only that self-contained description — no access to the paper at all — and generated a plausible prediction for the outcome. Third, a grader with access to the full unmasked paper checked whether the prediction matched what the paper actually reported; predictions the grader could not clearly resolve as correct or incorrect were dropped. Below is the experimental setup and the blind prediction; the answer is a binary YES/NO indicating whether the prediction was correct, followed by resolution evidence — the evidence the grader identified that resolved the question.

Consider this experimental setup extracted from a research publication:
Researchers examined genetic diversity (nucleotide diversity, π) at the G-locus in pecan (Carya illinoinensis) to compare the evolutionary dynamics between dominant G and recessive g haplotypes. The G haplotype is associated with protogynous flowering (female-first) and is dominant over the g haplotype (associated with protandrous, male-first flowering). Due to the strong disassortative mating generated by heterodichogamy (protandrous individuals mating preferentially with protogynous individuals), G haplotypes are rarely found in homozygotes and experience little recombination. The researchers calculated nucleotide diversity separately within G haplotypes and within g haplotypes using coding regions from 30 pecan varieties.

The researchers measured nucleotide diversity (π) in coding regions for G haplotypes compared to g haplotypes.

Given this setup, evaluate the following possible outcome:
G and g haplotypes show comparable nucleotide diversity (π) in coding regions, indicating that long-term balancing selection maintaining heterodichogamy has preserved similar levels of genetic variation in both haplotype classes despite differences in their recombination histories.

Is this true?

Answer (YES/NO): NO